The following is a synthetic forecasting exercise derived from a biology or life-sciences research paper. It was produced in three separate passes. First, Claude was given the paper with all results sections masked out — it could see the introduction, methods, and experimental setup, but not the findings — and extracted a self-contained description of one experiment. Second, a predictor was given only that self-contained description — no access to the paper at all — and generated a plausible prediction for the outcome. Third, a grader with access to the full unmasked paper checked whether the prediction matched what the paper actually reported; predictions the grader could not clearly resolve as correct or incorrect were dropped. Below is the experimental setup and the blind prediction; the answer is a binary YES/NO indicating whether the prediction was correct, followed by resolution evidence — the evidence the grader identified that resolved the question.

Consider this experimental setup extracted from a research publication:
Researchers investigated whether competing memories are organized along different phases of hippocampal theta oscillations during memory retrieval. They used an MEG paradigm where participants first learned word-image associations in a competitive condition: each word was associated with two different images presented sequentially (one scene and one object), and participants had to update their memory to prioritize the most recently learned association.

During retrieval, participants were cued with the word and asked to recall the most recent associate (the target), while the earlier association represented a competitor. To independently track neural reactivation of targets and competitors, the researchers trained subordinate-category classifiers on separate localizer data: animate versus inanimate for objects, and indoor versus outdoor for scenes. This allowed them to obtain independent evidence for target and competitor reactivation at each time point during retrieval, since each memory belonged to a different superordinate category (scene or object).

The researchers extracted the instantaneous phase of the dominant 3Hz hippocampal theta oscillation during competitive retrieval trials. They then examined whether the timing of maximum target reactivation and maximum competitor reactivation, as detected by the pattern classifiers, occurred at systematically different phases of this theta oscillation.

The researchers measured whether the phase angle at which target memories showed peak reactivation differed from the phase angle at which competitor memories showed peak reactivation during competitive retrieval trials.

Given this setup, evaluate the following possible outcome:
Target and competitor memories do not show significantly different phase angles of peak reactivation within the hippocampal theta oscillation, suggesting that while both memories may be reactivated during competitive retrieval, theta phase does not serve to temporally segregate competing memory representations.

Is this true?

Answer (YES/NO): NO